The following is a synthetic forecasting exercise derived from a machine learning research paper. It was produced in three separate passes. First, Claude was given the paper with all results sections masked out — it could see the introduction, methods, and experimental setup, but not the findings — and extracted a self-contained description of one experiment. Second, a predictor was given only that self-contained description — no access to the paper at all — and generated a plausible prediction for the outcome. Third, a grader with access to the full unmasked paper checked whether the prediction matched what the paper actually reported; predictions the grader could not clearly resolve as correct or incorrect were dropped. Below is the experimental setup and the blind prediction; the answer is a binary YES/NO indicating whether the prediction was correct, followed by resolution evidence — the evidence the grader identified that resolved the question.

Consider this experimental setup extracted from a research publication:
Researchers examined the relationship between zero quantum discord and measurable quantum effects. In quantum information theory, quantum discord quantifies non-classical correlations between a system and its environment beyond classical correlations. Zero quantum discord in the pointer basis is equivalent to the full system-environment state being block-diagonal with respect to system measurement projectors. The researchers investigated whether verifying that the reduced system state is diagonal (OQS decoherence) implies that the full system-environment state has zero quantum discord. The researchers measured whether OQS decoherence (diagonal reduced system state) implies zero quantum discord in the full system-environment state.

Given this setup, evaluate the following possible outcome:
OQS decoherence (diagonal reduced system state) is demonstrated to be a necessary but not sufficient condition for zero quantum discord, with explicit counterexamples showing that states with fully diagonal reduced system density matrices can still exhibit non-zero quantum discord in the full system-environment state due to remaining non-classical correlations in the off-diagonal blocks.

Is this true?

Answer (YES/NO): NO